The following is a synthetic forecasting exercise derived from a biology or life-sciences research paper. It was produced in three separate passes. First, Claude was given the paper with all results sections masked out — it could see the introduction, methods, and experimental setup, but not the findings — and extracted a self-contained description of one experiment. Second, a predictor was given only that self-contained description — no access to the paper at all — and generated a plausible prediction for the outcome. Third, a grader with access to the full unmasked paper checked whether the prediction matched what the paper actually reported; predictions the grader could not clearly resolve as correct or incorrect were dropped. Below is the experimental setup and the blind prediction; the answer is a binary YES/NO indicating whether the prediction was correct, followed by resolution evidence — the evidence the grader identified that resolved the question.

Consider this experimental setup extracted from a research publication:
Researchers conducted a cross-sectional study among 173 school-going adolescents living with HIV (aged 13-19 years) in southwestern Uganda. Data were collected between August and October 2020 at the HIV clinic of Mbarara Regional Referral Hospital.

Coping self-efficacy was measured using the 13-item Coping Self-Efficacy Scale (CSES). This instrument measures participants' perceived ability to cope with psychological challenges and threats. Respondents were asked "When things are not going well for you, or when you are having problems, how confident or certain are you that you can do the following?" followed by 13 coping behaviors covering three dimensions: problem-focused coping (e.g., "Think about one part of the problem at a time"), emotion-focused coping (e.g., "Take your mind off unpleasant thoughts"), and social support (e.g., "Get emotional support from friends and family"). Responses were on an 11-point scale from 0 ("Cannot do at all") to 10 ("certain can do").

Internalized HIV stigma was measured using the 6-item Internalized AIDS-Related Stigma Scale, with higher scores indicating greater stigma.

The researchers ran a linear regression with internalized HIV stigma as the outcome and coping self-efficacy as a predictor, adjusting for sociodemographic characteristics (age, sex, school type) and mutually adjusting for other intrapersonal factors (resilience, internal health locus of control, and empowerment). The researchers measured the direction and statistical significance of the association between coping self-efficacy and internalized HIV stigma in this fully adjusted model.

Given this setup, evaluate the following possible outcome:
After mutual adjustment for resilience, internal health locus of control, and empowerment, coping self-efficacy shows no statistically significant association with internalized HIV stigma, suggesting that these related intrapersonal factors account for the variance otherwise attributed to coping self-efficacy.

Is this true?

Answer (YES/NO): NO